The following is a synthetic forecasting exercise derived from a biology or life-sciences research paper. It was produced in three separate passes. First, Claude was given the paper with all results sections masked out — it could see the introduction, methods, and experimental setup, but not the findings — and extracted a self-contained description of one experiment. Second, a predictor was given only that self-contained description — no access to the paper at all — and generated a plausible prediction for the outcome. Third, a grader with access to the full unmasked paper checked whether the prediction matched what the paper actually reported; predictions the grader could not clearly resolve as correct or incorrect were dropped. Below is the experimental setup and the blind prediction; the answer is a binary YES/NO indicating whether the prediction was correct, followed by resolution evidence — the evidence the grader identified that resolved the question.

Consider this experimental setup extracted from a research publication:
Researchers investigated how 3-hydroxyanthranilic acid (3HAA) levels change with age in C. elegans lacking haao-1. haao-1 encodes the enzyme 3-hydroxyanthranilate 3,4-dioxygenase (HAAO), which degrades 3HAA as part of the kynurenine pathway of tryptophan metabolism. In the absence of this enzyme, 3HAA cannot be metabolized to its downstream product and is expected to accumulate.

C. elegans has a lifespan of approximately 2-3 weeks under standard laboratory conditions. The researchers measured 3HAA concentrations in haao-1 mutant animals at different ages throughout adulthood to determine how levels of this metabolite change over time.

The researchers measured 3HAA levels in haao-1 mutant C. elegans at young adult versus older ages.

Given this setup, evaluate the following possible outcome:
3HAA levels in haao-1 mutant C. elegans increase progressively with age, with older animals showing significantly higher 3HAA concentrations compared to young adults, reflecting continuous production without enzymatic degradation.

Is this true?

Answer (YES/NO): YES